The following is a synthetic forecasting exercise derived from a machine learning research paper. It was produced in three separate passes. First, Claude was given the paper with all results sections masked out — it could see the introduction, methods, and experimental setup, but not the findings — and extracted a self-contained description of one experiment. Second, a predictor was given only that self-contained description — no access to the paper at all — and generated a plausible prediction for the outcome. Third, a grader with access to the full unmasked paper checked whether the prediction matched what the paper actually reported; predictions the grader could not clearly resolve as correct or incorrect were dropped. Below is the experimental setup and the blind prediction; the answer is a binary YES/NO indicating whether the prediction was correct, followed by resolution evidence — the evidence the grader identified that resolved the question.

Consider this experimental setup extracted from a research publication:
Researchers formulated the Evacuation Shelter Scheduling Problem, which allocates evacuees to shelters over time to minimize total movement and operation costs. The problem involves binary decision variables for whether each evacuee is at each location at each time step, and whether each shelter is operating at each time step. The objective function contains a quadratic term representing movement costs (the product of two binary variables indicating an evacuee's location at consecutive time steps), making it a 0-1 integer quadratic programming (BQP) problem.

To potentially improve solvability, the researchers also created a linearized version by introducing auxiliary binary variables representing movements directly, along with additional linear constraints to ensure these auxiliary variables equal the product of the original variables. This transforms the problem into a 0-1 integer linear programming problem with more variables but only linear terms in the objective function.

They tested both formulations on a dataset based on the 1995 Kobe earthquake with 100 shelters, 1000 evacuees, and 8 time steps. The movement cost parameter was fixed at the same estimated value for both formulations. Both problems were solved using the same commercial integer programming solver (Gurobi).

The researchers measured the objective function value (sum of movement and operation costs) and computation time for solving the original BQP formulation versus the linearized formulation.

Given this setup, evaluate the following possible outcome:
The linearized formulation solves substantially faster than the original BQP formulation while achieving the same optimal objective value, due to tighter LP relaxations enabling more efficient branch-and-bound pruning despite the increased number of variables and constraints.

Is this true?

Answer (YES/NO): NO